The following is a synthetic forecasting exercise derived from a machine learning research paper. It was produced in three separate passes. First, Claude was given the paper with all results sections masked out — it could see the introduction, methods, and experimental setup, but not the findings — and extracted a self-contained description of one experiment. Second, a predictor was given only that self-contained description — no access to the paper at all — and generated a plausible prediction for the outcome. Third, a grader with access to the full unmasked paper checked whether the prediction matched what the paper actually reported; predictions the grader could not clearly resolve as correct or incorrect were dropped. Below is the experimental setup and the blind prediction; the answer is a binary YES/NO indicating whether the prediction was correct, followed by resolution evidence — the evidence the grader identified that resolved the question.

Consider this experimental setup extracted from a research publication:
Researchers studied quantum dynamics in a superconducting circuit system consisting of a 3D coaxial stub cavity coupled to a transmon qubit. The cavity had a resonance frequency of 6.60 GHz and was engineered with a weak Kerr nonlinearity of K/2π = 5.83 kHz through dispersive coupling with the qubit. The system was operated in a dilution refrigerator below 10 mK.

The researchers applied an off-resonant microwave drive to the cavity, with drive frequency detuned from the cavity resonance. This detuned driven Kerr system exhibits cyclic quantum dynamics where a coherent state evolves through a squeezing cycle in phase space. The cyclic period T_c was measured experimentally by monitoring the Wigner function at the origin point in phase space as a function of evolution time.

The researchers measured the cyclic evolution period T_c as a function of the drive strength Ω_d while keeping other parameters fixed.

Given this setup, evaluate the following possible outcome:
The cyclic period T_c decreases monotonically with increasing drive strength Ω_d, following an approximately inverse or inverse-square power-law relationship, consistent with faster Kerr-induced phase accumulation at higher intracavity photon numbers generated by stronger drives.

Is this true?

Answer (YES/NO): NO